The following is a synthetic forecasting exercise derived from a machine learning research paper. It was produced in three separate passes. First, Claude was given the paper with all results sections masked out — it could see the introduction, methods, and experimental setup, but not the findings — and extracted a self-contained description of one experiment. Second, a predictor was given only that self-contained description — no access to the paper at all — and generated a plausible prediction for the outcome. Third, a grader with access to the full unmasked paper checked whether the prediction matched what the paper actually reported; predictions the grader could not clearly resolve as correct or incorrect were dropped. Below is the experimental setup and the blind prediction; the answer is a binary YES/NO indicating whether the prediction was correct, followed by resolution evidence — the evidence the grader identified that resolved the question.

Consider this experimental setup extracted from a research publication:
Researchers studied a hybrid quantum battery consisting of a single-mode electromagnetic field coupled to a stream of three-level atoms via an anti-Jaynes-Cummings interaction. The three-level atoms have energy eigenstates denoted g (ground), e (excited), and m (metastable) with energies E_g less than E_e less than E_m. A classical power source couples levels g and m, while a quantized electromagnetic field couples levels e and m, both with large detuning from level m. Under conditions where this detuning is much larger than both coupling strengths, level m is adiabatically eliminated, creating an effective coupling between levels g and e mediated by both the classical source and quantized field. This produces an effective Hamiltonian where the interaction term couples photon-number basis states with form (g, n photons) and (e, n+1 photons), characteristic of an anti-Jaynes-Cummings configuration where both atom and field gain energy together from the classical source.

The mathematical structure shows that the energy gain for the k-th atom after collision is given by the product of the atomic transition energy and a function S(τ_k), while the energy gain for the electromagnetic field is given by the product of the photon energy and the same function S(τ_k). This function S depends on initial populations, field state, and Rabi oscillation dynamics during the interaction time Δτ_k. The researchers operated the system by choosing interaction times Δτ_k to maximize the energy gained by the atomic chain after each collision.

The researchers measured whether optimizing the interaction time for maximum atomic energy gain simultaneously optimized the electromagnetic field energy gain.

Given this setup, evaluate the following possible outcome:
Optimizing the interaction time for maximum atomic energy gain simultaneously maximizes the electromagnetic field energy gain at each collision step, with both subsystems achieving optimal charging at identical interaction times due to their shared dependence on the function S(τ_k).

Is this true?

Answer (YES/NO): YES